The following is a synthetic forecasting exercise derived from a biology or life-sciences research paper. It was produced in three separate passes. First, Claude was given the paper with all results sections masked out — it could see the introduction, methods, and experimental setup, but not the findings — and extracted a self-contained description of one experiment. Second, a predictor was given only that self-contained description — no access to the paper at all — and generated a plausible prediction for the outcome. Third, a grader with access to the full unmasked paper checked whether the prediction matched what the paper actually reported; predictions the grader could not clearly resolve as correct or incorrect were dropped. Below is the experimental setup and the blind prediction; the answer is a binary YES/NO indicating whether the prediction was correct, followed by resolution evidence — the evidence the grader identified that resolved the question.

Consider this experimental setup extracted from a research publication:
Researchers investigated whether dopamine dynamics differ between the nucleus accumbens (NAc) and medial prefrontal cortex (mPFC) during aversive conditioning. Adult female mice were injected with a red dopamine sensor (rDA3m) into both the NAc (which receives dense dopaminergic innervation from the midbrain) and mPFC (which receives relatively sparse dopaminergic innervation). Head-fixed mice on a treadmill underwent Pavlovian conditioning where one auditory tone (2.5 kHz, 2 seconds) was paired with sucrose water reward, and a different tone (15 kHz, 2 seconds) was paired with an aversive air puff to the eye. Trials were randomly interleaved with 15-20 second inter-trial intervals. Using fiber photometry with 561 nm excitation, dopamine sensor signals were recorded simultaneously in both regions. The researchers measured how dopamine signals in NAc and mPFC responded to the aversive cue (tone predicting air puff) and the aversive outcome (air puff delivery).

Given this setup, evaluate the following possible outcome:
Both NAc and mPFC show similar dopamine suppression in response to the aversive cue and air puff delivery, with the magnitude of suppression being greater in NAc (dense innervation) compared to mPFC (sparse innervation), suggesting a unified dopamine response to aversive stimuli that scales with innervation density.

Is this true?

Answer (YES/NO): NO